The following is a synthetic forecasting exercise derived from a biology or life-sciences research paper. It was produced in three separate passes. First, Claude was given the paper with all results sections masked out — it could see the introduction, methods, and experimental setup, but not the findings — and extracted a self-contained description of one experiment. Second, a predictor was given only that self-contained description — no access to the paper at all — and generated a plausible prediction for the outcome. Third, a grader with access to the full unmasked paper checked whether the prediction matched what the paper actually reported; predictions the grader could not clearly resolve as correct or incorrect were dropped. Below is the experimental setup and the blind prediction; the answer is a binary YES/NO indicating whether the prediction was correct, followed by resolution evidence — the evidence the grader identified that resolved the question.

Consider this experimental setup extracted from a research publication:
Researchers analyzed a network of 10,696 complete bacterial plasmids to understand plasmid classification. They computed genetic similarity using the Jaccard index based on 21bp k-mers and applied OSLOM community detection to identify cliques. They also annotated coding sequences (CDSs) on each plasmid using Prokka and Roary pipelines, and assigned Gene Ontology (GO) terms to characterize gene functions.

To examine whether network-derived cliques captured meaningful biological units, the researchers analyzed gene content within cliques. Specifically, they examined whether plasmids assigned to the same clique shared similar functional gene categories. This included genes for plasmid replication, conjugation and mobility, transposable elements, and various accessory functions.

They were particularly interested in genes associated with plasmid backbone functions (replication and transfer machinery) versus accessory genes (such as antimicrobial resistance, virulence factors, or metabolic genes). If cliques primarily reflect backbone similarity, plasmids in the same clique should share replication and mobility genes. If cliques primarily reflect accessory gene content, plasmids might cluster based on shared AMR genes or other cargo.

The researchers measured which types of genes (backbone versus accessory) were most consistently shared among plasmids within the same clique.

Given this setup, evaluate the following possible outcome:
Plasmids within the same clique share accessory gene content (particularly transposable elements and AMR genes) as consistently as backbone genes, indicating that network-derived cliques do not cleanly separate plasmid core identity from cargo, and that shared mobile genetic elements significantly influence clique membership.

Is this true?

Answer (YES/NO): NO